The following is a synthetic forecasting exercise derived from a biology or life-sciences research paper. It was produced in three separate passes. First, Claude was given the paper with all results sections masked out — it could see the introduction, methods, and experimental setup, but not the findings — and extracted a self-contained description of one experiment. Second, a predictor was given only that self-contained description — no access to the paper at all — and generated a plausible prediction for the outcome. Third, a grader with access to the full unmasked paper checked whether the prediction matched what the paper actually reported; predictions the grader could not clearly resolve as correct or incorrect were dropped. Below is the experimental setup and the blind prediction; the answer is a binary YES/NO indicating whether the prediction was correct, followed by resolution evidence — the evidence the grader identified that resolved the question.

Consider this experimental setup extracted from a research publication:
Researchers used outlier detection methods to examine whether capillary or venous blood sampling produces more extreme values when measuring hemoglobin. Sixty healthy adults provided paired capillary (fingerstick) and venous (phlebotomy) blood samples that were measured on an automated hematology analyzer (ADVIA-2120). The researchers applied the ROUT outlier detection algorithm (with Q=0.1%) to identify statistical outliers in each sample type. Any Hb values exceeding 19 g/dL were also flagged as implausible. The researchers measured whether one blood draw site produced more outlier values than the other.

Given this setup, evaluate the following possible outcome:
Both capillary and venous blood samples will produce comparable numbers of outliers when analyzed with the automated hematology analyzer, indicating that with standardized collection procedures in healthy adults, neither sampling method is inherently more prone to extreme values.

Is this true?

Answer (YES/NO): YES